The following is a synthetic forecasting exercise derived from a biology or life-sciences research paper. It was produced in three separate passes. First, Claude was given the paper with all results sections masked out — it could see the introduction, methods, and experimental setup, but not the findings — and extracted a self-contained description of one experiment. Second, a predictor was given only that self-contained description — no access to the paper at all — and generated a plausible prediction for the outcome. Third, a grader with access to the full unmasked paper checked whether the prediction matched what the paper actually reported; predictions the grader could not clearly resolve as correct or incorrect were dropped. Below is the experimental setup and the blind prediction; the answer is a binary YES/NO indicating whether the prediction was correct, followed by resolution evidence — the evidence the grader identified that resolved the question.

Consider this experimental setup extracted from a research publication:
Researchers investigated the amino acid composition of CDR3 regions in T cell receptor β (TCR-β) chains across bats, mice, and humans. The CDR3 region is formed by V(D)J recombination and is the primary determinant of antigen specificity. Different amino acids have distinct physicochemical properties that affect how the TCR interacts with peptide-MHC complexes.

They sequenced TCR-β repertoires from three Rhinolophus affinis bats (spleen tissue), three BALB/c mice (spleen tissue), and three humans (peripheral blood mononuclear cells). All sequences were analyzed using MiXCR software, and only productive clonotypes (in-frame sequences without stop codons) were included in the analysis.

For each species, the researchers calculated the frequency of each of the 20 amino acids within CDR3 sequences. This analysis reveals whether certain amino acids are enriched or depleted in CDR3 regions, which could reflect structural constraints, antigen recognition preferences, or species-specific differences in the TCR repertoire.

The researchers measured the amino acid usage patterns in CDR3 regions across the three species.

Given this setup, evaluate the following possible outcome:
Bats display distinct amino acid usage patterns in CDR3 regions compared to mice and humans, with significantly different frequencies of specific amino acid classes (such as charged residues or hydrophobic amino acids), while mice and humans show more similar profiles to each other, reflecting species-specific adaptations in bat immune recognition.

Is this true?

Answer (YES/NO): NO